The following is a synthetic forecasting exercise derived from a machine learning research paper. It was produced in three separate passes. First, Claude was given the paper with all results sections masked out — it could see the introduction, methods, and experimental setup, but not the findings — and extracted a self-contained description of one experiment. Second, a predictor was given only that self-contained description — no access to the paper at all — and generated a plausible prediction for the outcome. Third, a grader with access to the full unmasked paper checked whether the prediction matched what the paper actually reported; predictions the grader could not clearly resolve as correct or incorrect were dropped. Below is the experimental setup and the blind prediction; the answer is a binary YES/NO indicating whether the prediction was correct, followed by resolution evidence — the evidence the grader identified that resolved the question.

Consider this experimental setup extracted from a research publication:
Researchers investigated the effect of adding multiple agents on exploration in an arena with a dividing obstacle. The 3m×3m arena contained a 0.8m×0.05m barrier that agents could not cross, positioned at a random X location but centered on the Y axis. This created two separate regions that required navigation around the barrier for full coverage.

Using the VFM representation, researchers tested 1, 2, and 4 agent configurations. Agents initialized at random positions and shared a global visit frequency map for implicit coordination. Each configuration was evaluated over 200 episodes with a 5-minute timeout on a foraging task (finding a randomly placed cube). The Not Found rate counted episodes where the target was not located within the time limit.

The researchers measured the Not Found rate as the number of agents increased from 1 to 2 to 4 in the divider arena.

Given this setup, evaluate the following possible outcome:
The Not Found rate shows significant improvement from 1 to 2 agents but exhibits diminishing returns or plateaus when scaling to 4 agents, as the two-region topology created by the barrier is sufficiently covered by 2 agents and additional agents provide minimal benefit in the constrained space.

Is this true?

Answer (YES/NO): YES